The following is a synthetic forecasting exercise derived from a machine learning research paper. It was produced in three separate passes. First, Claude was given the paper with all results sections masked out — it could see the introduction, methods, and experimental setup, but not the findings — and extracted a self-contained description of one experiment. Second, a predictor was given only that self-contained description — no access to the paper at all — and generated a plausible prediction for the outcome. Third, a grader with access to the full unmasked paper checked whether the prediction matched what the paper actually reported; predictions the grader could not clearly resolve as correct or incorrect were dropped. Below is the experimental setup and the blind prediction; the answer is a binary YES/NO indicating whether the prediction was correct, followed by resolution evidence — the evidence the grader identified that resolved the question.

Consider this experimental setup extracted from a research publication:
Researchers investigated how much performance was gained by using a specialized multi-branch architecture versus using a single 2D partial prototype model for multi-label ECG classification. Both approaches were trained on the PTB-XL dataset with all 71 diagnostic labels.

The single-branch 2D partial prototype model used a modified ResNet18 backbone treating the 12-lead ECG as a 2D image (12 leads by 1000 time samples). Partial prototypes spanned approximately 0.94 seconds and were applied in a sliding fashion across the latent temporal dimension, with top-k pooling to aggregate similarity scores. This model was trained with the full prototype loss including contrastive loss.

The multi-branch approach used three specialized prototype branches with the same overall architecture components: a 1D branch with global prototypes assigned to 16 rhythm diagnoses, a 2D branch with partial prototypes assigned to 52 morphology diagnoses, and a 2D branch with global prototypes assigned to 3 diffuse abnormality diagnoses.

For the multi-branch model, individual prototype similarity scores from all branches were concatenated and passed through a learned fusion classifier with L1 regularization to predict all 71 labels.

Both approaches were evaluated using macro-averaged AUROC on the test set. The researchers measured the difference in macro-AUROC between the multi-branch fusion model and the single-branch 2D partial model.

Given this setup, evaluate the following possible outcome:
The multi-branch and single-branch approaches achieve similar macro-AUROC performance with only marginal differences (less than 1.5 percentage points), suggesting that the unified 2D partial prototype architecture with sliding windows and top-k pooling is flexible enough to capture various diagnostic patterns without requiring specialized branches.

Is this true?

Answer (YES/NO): YES